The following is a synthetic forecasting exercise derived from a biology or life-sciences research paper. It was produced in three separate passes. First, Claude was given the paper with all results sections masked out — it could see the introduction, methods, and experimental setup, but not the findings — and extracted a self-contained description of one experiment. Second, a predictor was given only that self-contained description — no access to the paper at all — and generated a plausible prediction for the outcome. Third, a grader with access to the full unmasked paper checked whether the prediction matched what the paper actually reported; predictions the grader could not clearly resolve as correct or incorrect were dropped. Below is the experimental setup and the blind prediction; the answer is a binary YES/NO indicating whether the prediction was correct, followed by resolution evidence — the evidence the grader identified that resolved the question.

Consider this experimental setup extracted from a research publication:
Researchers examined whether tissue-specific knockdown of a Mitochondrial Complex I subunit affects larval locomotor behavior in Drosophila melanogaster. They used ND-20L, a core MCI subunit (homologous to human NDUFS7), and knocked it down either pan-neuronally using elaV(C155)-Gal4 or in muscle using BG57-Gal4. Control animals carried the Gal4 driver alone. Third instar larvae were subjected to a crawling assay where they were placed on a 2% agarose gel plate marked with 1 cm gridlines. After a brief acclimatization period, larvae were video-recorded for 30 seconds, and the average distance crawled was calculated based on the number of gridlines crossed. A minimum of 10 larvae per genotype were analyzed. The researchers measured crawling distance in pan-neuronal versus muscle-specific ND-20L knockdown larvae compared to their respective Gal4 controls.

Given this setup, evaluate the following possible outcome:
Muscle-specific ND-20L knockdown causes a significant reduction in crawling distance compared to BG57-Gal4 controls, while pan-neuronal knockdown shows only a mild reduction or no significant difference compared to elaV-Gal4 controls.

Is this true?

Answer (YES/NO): YES